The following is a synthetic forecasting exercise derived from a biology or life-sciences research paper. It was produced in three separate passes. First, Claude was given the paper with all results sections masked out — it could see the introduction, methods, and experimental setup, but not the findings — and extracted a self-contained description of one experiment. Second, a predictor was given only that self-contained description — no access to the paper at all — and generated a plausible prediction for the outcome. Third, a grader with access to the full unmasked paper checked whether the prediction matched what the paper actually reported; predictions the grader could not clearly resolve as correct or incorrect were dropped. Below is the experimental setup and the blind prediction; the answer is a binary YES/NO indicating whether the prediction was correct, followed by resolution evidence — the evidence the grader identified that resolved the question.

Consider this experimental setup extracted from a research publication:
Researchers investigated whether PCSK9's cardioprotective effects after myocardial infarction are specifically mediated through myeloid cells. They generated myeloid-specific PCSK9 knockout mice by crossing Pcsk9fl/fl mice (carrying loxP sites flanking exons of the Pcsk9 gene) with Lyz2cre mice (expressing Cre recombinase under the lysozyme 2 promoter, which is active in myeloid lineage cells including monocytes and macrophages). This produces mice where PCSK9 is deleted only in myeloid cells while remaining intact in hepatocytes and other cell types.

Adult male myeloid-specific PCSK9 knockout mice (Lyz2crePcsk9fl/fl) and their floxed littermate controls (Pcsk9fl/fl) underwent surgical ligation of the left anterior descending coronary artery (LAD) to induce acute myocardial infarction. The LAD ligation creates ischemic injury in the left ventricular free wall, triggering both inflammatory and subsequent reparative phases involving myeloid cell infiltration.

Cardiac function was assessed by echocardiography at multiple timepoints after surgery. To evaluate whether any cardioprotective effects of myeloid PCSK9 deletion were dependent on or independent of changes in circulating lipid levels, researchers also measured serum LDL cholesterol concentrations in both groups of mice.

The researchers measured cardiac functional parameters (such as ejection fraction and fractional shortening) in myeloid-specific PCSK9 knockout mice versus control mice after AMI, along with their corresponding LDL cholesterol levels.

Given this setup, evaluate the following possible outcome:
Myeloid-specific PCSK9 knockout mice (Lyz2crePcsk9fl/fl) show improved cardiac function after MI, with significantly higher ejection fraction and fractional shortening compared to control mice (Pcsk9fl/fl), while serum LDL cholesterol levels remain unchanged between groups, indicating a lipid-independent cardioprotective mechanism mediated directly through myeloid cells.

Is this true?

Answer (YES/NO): YES